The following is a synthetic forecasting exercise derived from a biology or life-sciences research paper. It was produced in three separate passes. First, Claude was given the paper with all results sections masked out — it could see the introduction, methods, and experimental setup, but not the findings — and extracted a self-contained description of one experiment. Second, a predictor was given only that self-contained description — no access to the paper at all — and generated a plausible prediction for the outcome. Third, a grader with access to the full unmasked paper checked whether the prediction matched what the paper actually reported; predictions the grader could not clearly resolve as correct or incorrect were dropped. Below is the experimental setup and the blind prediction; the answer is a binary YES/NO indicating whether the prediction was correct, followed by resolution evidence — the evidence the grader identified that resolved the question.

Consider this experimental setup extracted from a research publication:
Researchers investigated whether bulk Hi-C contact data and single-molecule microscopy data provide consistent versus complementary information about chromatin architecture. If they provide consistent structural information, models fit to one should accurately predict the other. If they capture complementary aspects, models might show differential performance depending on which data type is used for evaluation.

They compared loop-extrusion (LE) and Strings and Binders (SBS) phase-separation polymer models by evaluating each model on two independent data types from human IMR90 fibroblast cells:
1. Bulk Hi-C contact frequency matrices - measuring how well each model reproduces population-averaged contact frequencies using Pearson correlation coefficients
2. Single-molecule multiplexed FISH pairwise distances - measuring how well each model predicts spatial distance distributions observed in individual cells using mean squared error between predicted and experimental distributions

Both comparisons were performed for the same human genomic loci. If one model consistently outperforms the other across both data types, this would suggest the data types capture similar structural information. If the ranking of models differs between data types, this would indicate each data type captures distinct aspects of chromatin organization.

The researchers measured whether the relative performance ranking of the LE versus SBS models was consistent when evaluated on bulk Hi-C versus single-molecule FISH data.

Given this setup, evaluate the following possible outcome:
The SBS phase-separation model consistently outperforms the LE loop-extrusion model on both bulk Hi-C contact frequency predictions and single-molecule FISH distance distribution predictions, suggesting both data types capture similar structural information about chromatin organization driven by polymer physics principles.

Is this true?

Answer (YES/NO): YES